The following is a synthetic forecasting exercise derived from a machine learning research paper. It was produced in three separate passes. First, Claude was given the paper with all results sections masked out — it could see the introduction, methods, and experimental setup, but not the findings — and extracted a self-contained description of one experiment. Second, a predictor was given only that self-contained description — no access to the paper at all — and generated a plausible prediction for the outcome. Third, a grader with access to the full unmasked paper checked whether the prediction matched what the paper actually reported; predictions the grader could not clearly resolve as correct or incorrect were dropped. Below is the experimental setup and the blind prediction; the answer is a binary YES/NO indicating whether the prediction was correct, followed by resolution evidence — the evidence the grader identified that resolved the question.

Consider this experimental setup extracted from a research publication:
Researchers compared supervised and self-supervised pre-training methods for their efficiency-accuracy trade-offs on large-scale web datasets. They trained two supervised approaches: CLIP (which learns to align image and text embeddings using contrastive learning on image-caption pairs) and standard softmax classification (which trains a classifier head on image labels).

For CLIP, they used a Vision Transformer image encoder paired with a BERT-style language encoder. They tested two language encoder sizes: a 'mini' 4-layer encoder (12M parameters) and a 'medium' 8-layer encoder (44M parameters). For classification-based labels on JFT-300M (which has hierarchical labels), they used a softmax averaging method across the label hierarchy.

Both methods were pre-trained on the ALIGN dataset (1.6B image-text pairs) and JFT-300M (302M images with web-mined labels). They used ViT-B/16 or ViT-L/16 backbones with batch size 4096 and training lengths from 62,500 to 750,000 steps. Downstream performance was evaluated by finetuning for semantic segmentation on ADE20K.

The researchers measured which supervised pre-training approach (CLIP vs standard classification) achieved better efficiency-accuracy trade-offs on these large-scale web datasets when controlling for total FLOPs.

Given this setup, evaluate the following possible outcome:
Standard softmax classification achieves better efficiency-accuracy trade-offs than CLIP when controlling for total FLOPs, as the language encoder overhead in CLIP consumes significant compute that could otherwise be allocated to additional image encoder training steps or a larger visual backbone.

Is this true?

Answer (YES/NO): NO